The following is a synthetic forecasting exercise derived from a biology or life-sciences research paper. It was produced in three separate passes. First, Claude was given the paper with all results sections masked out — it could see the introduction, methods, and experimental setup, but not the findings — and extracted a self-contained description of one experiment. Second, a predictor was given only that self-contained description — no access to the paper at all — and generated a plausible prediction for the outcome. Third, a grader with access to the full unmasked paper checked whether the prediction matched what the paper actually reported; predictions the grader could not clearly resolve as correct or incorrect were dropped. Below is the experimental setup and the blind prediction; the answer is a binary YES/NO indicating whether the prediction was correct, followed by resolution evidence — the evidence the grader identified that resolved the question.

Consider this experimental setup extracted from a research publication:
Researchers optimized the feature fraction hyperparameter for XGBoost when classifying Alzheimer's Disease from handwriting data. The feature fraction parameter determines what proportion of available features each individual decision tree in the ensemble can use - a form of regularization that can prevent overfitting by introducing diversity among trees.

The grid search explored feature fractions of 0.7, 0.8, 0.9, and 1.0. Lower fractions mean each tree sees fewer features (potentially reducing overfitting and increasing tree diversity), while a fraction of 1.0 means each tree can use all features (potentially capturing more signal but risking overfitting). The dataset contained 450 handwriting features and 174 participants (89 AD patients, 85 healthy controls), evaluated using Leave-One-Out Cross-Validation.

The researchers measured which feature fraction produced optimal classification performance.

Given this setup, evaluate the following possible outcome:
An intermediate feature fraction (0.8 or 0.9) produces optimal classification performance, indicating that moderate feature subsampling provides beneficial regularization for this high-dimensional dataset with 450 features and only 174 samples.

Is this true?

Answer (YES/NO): YES